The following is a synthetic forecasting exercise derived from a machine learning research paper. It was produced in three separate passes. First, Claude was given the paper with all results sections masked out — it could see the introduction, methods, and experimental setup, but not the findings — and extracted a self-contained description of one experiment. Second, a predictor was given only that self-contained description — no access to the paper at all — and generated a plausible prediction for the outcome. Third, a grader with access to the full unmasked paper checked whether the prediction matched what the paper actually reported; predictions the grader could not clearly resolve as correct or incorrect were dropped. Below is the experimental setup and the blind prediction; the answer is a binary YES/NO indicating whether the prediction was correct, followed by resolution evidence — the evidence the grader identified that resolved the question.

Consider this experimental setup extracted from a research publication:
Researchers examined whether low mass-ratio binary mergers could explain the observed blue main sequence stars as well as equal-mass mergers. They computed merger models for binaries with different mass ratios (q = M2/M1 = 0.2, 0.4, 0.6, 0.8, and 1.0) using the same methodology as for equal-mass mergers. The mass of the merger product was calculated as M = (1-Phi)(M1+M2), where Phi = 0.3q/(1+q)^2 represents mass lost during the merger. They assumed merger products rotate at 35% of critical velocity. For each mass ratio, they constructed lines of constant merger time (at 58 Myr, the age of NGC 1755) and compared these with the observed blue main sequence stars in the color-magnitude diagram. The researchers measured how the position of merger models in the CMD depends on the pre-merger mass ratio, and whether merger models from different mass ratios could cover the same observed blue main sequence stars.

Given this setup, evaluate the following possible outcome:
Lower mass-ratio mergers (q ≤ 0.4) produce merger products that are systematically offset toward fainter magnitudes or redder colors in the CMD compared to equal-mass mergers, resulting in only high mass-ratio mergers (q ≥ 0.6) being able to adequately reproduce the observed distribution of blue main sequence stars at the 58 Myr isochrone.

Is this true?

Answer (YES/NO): YES